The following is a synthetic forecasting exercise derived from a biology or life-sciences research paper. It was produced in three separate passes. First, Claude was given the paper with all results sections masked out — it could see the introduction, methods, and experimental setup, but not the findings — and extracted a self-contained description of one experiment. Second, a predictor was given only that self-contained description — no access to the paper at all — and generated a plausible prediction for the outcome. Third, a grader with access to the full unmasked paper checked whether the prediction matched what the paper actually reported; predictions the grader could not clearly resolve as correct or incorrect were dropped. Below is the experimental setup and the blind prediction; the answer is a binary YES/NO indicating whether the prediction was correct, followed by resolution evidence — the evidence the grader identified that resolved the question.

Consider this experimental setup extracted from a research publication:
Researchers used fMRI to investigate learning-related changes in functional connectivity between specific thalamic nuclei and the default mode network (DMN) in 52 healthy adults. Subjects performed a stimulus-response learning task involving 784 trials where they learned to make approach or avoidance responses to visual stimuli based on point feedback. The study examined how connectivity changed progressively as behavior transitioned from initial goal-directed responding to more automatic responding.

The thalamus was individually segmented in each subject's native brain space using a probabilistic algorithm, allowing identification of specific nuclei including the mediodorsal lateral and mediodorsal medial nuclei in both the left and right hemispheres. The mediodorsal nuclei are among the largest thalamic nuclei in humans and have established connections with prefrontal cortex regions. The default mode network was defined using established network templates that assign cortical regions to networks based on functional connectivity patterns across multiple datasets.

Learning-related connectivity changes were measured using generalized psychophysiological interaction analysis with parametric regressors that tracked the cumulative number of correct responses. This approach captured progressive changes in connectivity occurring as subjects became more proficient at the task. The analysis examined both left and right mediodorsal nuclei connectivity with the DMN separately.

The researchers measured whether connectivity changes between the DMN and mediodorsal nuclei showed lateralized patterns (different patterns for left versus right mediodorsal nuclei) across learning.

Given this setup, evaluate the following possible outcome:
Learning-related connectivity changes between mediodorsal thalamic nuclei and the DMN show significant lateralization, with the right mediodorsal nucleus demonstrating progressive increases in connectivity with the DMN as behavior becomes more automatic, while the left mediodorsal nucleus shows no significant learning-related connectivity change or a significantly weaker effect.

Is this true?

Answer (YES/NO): NO